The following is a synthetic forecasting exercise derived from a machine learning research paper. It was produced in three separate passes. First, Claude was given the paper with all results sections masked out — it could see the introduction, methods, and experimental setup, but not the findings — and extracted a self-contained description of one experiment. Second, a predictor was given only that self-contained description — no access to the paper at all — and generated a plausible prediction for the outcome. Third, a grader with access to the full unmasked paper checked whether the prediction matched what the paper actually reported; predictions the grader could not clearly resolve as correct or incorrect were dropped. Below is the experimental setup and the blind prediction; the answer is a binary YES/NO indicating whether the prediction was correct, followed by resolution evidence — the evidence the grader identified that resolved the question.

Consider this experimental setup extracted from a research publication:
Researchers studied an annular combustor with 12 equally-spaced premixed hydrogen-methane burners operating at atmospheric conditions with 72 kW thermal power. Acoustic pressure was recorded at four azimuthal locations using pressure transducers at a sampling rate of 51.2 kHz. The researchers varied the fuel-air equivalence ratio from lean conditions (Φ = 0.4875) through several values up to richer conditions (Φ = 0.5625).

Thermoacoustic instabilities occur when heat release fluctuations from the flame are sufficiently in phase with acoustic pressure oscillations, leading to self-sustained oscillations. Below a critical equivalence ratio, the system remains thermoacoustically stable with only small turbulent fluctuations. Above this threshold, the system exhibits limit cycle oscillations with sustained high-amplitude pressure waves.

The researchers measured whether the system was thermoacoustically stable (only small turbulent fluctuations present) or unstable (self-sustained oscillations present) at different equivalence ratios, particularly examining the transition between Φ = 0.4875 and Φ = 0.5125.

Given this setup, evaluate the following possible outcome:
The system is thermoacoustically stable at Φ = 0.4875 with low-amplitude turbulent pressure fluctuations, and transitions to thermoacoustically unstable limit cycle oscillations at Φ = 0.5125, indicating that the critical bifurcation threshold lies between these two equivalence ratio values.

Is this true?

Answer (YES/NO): YES